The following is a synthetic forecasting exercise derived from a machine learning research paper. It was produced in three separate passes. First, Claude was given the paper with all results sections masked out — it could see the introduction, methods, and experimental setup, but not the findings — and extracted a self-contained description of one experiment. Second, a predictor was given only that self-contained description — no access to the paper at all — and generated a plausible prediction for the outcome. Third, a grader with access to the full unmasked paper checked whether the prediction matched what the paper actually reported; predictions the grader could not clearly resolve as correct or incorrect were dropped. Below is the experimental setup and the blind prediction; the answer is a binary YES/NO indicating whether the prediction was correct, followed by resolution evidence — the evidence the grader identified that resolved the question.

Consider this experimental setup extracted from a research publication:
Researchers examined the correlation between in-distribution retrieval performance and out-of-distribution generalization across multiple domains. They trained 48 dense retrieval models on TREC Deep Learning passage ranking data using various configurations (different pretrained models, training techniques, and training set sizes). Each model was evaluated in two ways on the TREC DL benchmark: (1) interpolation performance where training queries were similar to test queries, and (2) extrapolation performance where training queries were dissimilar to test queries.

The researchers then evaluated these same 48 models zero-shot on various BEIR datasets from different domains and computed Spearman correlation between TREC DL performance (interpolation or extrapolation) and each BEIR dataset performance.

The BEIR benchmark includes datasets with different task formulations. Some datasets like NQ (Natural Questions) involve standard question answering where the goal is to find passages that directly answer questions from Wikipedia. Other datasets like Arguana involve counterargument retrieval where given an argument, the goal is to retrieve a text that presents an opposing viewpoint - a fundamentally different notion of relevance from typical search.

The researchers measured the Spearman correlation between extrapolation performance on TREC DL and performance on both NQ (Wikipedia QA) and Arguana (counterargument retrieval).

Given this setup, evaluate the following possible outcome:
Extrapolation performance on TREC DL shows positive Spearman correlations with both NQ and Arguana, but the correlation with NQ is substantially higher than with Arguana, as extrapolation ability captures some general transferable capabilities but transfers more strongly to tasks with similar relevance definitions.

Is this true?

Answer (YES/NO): YES